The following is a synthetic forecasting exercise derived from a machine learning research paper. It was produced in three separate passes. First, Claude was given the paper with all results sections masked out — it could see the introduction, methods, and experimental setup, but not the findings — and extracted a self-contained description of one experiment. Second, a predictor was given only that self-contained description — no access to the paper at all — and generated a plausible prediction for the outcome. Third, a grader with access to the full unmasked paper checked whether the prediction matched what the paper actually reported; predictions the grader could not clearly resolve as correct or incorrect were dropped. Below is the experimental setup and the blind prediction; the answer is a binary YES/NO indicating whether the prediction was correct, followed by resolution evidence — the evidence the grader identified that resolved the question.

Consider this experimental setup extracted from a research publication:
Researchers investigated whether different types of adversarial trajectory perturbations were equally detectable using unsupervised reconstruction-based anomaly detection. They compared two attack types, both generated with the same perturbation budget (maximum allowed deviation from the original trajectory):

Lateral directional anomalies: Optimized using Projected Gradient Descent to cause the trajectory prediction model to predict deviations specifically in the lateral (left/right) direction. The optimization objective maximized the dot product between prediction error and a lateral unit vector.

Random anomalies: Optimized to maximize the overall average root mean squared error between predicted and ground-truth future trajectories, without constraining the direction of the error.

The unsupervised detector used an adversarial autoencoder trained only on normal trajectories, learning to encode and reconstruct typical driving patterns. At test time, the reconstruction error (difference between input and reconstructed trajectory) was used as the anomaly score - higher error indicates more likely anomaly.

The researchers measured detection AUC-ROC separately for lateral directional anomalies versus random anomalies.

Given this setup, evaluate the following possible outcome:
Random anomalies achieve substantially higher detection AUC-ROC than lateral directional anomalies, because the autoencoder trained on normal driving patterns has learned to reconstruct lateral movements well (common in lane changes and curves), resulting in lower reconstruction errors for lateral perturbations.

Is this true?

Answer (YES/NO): NO